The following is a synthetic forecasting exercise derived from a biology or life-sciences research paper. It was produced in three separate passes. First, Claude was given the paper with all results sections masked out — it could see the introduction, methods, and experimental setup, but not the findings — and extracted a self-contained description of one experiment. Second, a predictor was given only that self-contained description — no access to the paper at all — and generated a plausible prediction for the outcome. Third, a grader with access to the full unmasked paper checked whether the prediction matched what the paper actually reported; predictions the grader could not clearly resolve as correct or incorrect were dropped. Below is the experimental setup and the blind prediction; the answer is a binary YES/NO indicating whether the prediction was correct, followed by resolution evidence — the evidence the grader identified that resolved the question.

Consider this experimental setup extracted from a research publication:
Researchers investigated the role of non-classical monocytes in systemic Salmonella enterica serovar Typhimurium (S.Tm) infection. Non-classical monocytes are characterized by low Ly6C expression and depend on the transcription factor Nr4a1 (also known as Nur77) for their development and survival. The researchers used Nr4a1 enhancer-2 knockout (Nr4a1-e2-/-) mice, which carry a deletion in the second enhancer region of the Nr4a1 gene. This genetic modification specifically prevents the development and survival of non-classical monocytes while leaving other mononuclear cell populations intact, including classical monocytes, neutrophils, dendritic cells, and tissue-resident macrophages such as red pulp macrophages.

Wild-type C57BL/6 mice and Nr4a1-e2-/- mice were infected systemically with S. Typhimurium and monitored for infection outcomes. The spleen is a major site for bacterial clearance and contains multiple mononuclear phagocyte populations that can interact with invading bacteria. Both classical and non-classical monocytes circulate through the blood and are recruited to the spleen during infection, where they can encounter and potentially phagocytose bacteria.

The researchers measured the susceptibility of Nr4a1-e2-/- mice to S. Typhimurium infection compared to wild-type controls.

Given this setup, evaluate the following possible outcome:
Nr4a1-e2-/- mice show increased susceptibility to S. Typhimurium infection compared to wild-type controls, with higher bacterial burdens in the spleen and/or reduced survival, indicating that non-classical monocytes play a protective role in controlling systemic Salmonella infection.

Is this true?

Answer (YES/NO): NO